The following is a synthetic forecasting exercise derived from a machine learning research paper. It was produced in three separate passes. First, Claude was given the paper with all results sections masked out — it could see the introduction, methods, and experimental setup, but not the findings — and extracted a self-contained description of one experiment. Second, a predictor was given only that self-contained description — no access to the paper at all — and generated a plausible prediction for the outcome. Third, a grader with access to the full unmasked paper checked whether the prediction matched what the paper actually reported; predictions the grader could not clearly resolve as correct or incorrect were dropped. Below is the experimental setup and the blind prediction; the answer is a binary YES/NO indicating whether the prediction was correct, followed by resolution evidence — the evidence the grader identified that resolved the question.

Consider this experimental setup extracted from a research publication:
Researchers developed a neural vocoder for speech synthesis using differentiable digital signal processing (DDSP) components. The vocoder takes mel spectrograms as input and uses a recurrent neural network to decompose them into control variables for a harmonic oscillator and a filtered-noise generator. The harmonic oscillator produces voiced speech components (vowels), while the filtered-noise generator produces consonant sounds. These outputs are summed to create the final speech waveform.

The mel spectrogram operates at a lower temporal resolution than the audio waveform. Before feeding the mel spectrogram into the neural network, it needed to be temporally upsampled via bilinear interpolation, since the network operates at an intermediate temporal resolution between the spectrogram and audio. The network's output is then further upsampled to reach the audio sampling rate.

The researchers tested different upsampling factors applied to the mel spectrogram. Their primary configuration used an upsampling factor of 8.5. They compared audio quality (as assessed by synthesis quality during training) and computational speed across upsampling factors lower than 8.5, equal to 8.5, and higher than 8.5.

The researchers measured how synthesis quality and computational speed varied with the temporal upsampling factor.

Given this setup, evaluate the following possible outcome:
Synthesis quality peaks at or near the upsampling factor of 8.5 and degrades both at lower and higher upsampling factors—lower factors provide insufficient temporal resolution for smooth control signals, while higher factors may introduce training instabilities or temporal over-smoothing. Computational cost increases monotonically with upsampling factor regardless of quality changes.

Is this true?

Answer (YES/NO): NO